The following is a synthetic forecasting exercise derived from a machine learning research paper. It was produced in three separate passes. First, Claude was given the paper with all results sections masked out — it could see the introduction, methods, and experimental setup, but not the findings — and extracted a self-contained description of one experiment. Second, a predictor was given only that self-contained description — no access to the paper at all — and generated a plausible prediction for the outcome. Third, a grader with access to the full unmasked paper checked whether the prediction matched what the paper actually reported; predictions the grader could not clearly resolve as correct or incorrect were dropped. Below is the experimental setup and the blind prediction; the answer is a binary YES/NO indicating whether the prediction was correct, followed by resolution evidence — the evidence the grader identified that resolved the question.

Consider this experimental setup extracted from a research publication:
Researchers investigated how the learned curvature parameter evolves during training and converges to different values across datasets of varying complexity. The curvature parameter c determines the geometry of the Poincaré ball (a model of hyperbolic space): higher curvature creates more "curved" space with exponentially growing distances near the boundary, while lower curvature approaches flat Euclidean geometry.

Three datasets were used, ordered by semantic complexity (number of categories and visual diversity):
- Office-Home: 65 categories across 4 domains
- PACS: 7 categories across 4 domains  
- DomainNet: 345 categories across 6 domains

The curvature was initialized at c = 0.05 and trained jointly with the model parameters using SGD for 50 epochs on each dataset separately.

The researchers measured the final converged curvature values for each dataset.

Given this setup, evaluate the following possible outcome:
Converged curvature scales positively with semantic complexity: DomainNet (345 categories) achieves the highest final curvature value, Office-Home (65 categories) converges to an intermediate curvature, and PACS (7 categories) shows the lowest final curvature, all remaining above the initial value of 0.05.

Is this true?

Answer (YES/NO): NO